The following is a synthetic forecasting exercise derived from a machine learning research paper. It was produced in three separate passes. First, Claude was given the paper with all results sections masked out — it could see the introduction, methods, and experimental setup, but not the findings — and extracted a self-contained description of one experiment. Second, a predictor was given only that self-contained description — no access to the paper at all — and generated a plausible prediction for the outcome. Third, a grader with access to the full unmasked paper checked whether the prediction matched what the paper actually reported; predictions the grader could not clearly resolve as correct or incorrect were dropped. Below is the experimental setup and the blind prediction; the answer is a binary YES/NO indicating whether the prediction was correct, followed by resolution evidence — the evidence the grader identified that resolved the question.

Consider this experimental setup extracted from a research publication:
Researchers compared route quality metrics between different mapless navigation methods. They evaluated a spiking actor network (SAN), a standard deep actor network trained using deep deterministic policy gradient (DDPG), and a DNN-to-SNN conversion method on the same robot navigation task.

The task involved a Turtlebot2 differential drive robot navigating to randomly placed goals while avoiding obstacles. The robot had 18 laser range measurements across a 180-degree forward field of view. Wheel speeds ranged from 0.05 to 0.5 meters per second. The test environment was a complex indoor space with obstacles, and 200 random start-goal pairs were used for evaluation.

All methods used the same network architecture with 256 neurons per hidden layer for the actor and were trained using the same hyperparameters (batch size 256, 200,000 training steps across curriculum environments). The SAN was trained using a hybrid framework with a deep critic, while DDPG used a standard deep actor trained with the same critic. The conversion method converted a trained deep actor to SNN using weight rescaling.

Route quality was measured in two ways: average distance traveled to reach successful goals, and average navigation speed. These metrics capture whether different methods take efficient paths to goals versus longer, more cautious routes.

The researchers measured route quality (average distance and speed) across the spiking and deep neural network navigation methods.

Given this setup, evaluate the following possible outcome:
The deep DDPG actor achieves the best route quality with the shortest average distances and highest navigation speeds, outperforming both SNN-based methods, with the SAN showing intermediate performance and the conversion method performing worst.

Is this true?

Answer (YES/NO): NO